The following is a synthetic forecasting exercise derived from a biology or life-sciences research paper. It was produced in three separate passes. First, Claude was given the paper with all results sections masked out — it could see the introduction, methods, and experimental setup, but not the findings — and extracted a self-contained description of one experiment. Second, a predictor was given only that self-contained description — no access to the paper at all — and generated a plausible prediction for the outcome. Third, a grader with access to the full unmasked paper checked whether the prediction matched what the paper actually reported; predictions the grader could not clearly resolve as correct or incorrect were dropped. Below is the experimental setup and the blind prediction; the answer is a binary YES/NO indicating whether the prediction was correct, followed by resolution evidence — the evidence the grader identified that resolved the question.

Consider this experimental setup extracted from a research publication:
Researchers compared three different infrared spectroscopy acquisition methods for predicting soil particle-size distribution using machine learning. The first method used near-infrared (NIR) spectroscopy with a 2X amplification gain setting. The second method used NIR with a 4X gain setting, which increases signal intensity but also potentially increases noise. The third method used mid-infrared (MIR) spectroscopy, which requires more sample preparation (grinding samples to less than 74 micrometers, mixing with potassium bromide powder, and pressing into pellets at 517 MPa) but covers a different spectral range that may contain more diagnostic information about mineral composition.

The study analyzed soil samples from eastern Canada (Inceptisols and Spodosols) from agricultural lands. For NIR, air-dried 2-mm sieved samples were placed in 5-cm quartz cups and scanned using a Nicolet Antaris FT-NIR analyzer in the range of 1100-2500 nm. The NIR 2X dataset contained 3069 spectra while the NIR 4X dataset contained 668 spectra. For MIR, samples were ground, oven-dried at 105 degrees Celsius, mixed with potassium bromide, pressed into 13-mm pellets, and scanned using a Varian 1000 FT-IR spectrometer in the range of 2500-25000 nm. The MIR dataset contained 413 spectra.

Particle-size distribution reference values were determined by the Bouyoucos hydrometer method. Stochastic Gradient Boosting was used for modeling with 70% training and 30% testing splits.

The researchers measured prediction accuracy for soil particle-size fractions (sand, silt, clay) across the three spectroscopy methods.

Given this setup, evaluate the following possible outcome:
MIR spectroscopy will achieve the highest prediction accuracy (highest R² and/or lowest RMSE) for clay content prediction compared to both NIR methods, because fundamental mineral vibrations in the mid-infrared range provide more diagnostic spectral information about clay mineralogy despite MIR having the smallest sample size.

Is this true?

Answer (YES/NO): NO